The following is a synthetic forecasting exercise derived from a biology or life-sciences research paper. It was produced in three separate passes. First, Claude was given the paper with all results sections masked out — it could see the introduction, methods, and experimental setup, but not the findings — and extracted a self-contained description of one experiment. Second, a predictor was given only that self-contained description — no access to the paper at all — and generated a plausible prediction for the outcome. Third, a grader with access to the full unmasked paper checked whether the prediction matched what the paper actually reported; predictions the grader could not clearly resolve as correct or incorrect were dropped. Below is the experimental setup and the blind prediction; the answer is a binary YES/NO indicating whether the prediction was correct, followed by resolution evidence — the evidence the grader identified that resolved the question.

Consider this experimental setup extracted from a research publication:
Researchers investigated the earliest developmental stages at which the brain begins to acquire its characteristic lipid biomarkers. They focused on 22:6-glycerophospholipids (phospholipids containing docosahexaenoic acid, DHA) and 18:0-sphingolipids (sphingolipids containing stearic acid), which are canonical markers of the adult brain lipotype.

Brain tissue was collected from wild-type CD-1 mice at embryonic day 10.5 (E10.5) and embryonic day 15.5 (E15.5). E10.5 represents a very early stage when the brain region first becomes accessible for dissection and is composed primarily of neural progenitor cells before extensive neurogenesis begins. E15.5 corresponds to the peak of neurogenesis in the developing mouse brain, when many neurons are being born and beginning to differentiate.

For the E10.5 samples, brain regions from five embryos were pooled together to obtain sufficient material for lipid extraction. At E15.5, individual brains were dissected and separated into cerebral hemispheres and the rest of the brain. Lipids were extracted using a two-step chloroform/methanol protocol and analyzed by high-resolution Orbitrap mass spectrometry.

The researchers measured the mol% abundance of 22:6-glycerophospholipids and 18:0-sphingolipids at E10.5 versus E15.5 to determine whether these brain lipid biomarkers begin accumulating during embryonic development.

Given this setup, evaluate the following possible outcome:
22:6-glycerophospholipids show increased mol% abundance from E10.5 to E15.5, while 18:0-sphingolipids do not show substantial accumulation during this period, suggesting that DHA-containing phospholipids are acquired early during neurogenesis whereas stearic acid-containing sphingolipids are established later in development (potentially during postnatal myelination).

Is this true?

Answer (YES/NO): NO